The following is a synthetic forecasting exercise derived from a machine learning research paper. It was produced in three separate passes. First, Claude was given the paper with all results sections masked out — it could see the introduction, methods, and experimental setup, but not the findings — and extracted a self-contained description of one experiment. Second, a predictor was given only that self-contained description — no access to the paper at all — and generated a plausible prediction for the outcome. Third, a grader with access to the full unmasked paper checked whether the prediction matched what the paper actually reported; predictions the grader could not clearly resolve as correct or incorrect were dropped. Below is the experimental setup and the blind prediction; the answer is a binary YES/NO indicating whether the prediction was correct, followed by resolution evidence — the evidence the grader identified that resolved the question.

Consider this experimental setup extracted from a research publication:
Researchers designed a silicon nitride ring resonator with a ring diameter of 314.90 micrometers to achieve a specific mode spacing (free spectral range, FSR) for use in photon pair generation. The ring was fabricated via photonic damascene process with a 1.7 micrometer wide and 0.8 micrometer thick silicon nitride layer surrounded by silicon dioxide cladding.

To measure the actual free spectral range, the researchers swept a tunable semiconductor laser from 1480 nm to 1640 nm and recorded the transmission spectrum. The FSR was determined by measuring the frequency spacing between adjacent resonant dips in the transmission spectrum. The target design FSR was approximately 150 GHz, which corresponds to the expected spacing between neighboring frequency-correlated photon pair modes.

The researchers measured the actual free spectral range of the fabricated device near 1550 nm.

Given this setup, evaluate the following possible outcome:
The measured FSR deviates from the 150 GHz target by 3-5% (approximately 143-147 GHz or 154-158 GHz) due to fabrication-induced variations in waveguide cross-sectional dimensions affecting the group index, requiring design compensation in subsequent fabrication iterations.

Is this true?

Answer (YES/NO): YES